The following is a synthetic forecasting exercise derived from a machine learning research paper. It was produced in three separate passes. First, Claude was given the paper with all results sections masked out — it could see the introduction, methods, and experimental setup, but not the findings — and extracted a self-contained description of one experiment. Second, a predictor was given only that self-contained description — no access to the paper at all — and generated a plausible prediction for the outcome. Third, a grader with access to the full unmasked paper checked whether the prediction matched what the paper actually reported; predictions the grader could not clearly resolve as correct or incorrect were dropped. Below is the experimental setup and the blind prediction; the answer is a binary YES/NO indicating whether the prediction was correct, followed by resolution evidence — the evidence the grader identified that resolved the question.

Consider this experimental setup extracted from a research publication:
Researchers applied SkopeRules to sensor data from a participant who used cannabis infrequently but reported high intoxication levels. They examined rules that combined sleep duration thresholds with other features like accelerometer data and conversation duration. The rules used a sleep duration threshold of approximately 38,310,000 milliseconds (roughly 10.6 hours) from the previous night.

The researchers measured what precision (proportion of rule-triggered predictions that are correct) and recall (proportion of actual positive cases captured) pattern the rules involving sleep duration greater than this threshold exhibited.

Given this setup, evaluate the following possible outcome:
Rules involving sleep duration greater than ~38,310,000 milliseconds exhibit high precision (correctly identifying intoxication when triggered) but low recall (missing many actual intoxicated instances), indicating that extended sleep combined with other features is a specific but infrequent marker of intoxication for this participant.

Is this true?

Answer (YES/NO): YES